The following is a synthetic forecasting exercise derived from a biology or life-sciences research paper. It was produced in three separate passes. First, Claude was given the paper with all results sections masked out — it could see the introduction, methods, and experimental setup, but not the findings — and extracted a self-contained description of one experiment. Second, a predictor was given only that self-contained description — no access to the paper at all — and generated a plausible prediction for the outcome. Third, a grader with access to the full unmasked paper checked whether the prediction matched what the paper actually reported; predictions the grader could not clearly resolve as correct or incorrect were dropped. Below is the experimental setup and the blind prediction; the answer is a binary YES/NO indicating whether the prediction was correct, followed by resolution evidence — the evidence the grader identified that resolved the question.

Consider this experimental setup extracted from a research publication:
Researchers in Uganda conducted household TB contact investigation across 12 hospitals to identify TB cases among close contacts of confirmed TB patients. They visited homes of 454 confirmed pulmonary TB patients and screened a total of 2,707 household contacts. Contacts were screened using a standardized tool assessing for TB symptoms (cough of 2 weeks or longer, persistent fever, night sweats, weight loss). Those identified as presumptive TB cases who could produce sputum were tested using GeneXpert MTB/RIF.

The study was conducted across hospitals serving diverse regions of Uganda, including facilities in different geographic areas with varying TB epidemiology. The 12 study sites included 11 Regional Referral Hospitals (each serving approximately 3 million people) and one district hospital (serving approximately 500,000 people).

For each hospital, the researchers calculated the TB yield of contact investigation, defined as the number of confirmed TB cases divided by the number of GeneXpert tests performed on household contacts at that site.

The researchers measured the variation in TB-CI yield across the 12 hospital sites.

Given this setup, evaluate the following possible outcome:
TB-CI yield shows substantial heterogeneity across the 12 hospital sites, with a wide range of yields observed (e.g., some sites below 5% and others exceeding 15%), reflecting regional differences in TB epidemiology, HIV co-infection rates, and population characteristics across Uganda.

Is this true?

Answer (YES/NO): NO